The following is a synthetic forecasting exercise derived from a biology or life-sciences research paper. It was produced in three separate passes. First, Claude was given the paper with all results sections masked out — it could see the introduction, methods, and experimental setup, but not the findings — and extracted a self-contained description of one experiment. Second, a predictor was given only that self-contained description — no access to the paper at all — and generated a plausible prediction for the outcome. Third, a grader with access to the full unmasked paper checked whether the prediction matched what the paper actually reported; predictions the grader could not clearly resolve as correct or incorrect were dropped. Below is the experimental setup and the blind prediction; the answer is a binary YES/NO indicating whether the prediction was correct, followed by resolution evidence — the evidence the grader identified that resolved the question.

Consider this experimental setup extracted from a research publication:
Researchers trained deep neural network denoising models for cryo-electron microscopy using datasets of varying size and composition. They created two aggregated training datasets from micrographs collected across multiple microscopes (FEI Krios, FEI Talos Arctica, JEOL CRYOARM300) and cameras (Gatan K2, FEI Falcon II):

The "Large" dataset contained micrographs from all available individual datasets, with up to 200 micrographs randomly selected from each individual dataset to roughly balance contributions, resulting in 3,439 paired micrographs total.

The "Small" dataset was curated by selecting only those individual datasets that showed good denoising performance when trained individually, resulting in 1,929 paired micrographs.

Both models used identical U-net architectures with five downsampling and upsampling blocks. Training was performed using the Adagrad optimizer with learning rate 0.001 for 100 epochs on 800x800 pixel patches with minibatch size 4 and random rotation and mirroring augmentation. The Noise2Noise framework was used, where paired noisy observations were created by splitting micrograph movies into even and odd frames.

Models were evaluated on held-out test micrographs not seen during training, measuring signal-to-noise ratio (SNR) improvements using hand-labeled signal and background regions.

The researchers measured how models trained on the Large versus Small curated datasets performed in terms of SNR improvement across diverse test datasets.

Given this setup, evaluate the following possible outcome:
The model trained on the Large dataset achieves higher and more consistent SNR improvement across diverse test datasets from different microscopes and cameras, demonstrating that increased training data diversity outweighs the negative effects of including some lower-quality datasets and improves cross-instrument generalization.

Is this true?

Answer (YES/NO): YES